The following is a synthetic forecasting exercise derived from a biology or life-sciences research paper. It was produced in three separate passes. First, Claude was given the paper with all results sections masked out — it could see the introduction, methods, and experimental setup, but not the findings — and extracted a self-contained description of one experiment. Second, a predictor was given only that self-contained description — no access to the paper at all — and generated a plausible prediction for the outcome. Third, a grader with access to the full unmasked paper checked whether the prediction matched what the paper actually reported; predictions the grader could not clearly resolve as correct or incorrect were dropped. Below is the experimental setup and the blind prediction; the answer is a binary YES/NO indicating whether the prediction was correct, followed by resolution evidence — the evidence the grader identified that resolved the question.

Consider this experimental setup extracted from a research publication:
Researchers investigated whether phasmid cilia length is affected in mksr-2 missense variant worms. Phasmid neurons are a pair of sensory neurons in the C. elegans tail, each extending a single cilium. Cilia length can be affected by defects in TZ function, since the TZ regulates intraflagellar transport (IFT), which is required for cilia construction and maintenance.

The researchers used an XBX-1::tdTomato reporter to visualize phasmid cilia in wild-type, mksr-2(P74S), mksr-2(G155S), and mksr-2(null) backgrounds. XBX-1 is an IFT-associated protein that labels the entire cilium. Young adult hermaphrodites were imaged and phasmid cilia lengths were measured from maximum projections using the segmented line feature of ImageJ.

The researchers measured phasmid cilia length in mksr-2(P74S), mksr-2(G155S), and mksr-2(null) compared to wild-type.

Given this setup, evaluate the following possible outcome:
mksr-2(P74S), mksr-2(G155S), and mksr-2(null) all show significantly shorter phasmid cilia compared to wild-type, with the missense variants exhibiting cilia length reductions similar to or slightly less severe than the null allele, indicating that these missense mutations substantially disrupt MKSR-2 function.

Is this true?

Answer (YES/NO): NO